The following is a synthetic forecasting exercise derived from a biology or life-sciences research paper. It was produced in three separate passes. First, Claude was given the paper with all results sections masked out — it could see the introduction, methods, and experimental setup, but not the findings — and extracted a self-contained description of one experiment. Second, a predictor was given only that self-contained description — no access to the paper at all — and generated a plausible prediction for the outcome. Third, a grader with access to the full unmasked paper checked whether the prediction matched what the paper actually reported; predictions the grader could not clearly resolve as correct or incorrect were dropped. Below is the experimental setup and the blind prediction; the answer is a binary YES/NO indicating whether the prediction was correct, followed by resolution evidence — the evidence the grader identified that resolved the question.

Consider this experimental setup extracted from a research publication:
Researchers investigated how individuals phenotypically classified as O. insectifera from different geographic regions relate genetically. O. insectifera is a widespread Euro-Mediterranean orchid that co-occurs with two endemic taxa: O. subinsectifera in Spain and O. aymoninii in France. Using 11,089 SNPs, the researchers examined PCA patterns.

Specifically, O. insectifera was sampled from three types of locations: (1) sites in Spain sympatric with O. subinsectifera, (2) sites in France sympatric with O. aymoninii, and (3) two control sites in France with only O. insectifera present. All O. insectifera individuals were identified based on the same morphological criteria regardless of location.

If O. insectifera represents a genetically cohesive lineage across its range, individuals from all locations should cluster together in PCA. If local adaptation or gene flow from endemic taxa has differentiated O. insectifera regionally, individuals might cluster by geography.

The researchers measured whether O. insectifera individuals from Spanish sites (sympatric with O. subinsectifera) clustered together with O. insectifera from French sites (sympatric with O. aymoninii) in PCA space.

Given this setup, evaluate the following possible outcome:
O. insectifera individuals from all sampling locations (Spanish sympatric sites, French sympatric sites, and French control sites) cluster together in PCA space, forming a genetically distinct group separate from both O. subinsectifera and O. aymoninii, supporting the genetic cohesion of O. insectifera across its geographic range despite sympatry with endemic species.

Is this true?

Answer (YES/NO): NO